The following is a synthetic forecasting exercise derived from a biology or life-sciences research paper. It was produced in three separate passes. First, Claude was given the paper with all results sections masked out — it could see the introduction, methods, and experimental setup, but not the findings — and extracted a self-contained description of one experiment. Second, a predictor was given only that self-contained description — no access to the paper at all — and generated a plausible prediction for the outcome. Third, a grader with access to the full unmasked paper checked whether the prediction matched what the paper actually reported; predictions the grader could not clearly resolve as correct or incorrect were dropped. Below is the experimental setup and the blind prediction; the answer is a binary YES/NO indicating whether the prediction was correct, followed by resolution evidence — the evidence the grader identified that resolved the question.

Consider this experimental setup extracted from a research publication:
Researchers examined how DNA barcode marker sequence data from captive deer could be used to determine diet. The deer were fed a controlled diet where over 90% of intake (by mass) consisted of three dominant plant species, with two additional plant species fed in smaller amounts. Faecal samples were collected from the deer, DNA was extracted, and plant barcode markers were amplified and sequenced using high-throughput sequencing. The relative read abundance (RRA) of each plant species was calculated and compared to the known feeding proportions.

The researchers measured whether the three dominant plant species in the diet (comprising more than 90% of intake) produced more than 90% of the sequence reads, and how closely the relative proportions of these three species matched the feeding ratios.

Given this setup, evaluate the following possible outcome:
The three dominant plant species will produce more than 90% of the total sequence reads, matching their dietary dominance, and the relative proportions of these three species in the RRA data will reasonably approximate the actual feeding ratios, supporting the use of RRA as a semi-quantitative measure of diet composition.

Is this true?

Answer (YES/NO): NO